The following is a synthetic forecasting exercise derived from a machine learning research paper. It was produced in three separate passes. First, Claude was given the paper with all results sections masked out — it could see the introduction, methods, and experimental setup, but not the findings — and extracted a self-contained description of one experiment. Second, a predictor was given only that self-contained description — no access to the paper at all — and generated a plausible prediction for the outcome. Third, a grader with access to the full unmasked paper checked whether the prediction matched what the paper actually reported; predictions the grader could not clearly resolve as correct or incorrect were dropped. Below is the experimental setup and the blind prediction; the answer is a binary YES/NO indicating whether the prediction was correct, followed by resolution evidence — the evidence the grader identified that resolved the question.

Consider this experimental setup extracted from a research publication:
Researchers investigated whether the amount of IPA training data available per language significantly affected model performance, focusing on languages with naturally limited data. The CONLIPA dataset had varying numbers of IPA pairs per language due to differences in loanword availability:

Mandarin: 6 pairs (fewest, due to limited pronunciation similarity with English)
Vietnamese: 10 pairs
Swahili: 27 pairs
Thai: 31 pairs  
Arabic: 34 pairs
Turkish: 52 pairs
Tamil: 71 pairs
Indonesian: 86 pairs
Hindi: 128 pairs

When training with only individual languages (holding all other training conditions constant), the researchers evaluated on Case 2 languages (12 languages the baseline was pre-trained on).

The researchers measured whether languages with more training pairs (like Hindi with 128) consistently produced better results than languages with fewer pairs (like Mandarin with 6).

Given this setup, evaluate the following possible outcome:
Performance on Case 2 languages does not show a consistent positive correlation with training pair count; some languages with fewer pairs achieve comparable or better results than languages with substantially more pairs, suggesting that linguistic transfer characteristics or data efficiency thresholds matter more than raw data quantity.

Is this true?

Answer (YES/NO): YES